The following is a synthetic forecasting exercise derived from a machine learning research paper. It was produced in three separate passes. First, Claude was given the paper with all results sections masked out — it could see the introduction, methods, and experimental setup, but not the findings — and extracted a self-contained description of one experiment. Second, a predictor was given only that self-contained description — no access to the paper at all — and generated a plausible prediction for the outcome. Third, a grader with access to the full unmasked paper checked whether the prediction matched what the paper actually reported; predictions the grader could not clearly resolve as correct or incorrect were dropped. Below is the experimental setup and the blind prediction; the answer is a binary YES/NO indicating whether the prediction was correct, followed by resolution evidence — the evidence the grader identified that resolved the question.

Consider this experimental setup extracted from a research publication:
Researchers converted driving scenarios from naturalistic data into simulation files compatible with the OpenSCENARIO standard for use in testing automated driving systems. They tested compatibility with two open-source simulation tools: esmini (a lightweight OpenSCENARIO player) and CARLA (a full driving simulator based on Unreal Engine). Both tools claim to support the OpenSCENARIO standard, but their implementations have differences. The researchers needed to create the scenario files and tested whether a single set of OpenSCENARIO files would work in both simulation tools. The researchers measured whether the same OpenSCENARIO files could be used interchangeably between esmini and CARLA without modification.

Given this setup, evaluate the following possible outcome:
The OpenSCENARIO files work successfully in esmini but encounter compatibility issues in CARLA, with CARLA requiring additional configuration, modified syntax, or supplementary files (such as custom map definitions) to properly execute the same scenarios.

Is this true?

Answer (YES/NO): YES